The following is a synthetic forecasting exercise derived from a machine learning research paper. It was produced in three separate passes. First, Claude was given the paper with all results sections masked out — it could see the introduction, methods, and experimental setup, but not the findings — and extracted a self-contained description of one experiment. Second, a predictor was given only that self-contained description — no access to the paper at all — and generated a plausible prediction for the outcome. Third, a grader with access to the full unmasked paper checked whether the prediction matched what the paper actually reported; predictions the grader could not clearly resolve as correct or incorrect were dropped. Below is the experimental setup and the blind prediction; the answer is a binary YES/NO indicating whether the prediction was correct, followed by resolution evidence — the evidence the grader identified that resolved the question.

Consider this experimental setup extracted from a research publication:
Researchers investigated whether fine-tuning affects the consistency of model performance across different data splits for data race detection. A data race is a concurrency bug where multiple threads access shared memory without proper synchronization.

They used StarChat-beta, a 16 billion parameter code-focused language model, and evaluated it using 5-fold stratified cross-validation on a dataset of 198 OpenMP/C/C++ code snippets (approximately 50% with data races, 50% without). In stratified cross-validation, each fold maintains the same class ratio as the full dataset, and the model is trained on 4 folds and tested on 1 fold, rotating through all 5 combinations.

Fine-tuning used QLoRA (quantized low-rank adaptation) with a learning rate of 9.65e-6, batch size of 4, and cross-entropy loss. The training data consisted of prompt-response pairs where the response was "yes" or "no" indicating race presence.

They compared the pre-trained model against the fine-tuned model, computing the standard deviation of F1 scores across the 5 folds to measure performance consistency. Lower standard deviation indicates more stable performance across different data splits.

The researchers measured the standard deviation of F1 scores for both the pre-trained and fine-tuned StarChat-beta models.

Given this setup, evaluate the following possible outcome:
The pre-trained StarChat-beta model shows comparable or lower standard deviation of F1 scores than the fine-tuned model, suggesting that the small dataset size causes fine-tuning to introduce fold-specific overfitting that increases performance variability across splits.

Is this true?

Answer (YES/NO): NO